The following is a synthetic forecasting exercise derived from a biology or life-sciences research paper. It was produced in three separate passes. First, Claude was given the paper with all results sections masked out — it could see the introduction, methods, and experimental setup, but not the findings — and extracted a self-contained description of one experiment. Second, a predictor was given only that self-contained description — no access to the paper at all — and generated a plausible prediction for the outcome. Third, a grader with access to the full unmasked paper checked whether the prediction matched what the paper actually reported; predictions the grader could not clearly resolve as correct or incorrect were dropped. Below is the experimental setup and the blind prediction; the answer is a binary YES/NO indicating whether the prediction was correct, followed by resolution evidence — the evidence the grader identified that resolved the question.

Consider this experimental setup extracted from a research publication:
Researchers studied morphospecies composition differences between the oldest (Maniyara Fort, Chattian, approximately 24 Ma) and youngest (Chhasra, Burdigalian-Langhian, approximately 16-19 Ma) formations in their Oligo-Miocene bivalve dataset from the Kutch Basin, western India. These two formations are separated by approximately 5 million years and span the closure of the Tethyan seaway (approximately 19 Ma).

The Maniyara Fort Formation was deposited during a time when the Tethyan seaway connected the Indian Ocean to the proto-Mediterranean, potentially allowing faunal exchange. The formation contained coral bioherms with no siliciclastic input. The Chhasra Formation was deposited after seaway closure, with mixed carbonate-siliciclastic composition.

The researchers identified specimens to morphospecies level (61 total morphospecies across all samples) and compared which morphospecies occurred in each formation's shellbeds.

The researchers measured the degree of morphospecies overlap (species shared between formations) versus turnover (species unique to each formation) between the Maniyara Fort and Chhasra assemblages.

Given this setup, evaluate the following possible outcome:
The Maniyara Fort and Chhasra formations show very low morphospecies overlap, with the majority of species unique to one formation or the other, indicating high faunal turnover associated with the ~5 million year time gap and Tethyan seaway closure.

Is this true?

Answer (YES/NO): NO